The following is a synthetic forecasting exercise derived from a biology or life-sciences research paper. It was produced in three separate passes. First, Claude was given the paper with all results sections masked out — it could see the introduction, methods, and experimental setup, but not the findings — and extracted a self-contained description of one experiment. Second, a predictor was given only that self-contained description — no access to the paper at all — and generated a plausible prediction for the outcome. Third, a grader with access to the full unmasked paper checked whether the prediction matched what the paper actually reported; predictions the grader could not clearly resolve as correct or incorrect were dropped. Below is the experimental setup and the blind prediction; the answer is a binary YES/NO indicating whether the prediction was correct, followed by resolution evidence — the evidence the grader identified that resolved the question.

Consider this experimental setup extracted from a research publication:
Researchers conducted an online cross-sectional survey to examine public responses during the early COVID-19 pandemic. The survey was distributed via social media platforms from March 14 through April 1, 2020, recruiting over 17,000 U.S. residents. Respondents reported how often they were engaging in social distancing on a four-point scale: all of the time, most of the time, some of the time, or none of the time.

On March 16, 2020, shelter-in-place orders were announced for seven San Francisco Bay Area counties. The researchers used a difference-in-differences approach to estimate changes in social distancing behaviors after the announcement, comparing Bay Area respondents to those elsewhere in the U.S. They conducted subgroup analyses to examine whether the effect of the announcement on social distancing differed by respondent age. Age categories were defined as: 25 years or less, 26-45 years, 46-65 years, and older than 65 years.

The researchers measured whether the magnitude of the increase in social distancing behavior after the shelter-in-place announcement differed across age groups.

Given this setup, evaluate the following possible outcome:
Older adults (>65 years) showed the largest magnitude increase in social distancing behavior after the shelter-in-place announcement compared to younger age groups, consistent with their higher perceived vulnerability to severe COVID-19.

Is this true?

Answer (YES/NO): NO